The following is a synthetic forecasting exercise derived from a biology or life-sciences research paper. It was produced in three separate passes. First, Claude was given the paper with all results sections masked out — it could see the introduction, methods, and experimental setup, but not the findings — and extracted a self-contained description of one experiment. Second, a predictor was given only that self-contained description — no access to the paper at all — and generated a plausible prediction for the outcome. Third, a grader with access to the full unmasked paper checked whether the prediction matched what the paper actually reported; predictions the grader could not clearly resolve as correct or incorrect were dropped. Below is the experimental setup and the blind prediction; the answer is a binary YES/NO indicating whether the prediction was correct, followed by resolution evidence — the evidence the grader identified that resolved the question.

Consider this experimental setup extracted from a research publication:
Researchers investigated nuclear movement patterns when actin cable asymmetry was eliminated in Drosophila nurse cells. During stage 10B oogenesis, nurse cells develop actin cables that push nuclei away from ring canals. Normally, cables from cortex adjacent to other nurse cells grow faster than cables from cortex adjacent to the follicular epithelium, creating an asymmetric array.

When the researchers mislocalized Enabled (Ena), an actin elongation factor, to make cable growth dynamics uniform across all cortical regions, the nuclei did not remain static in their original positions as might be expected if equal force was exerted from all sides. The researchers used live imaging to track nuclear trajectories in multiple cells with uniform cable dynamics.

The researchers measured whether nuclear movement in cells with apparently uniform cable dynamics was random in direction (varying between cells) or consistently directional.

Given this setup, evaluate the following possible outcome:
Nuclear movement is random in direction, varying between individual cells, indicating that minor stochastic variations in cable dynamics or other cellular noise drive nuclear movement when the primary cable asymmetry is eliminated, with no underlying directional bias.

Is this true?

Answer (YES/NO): NO